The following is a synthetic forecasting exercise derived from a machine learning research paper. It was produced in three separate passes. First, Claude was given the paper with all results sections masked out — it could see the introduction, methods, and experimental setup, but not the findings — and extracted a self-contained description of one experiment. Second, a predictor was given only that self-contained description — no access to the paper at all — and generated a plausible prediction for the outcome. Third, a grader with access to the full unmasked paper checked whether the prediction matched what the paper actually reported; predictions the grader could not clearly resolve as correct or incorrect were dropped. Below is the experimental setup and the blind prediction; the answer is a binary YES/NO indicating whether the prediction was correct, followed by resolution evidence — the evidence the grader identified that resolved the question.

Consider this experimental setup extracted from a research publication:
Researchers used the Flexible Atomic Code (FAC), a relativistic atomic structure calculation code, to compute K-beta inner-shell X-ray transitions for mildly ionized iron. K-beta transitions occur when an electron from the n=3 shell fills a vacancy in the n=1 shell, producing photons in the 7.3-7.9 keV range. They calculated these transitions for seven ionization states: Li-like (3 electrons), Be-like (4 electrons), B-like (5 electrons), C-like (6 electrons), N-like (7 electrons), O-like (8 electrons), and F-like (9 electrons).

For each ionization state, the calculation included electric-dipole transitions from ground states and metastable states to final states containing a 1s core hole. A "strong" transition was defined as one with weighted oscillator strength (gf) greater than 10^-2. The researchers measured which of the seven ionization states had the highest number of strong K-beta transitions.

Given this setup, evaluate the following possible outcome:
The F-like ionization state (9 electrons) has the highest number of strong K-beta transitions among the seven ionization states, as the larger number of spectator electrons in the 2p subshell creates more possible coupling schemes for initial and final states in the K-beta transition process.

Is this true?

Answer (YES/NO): NO